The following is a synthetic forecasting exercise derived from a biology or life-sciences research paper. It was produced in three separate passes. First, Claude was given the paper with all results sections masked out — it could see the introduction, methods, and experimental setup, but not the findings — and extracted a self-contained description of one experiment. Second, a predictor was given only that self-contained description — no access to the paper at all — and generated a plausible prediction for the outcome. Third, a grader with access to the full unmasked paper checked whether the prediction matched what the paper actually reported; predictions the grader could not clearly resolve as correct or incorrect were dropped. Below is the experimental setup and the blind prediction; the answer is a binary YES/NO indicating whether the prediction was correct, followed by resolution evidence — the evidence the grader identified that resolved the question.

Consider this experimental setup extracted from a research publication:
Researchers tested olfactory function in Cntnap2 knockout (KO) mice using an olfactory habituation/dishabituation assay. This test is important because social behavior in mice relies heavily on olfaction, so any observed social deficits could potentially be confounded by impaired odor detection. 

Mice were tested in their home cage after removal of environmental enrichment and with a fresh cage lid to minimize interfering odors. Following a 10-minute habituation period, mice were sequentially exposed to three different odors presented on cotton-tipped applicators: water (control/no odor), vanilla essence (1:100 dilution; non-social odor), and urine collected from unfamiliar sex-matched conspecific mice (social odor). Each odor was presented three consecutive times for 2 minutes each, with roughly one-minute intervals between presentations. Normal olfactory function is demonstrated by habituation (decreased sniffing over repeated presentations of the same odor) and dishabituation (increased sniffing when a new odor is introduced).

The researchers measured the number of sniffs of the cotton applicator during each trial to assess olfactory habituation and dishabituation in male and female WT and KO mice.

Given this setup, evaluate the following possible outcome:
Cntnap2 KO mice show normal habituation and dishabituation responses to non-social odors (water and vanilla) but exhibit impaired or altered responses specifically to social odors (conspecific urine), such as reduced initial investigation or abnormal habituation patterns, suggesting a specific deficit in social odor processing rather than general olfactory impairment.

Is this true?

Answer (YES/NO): NO